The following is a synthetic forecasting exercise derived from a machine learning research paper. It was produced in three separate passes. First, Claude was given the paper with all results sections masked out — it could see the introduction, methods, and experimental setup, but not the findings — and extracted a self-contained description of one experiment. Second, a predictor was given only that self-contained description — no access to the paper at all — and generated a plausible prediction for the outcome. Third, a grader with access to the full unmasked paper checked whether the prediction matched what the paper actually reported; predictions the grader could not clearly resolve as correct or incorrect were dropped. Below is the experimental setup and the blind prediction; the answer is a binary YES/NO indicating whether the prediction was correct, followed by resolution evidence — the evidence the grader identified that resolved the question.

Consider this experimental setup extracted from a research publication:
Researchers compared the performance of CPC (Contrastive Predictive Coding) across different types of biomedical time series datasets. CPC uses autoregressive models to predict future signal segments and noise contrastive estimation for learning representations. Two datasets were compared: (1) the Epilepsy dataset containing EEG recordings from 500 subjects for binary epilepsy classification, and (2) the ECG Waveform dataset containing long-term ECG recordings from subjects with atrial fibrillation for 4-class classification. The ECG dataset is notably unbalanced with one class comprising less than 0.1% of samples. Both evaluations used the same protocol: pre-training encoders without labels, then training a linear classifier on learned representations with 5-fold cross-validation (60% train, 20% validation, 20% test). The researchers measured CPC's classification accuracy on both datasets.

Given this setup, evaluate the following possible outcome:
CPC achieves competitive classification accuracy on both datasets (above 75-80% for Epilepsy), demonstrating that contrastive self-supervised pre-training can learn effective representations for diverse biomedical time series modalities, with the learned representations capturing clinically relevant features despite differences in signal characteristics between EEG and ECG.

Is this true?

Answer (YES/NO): NO